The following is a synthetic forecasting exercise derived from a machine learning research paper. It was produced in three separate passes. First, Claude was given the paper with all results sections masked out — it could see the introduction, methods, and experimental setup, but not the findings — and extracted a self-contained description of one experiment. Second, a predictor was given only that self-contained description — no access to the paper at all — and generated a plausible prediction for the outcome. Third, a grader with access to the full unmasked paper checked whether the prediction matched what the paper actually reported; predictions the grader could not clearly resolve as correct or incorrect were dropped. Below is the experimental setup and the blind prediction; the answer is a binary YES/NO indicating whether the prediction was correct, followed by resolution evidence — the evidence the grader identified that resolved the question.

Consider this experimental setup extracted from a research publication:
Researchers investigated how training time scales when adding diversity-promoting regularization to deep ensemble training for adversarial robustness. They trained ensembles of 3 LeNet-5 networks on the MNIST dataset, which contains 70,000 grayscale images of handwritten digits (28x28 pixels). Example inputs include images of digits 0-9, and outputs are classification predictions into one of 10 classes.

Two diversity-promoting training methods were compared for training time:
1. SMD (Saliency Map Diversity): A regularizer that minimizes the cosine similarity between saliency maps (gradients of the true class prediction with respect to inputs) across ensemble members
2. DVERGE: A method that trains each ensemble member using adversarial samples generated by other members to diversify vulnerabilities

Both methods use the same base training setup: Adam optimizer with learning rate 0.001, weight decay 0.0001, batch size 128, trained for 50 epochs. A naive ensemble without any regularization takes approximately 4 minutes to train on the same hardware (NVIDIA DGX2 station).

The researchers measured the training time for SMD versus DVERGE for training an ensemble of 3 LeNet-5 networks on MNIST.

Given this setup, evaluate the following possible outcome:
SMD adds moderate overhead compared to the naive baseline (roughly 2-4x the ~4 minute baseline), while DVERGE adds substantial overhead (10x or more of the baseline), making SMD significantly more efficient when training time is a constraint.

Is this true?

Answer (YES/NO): NO